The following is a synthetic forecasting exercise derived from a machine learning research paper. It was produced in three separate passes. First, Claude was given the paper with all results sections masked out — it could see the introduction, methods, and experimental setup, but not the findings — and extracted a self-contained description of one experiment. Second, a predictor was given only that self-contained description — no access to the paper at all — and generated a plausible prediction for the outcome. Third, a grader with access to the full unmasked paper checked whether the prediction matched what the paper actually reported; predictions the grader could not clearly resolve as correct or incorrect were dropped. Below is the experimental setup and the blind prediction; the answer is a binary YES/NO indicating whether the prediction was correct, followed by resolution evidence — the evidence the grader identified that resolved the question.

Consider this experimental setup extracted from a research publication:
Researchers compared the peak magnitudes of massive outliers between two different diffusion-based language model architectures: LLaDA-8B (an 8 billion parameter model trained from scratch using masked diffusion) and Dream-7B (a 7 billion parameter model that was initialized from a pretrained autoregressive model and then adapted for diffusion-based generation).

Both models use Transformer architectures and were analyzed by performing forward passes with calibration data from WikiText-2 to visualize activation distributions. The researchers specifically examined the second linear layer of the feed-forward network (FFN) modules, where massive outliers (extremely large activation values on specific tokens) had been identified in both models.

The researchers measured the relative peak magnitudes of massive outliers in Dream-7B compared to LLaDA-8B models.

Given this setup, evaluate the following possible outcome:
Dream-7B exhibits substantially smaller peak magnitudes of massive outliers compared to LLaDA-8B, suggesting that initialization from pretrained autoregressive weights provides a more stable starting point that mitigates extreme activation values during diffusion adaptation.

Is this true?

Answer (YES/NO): NO